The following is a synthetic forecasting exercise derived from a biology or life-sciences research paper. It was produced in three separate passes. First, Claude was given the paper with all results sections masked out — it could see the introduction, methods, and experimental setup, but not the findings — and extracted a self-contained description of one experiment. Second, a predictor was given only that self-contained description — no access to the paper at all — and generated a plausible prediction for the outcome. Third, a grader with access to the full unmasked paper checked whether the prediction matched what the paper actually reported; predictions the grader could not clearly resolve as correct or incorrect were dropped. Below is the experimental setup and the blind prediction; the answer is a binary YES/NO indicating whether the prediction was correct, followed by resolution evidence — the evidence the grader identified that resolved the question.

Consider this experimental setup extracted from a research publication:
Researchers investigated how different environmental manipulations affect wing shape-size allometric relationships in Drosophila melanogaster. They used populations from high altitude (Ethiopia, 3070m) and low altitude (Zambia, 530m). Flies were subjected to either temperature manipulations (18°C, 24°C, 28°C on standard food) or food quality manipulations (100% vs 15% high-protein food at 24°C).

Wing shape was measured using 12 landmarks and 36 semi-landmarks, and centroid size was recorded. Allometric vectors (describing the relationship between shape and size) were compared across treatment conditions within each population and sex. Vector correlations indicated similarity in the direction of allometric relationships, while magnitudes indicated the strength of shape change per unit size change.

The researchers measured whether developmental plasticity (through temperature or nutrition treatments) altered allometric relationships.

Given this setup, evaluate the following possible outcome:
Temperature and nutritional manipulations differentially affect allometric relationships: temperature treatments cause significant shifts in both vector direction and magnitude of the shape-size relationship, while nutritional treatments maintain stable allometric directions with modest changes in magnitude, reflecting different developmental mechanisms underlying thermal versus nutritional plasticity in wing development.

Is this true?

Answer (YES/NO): NO